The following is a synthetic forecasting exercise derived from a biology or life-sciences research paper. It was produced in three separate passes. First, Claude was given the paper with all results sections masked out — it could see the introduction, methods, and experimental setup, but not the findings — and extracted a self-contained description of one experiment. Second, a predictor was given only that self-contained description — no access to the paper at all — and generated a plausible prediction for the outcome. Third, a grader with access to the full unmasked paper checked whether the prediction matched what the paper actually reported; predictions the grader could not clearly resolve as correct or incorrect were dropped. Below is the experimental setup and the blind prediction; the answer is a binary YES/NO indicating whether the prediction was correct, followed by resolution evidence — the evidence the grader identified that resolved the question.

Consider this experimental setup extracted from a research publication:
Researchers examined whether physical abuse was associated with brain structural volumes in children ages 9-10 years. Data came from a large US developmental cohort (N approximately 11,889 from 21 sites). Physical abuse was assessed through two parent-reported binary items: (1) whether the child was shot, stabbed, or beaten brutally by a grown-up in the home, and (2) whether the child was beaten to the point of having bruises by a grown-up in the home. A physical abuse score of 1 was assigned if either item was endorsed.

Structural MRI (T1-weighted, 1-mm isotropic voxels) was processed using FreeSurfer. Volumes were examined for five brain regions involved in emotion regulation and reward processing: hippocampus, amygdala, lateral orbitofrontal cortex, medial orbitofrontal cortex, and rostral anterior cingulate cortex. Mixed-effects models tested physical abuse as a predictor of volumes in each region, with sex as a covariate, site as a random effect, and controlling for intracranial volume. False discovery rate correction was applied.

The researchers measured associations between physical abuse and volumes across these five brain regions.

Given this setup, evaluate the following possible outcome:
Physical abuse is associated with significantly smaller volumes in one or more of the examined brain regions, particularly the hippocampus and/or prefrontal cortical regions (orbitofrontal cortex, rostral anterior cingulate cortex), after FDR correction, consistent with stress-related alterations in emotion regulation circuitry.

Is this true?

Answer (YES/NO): NO